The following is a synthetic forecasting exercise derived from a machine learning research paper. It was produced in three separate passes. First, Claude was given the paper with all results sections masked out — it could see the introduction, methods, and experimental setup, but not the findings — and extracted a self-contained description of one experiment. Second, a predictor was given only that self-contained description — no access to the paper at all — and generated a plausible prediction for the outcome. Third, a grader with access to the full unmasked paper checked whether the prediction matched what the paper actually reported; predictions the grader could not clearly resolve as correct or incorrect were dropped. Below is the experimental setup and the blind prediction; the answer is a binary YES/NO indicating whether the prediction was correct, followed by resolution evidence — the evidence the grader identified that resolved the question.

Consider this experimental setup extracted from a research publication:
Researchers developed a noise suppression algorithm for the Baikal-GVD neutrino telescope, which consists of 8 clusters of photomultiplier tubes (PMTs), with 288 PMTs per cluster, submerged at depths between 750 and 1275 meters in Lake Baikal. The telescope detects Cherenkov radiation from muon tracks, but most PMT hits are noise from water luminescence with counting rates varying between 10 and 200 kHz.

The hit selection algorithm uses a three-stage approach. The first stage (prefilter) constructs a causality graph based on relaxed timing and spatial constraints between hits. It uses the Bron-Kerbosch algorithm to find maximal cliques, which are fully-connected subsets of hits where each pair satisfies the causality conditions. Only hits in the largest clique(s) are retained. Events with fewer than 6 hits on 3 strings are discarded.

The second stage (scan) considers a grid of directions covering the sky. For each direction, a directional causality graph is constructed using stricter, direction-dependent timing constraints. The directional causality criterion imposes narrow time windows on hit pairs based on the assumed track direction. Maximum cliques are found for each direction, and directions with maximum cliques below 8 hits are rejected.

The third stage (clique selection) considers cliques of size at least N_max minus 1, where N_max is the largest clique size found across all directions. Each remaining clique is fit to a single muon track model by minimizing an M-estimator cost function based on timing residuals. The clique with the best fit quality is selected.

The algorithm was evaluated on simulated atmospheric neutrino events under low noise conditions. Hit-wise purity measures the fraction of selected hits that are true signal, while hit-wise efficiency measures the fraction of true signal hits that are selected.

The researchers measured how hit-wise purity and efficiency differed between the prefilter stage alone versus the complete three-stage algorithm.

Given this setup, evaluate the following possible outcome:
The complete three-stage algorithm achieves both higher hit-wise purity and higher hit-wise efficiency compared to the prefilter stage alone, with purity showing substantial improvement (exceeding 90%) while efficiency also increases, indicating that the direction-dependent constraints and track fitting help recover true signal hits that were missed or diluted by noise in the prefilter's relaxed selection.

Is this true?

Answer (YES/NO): NO